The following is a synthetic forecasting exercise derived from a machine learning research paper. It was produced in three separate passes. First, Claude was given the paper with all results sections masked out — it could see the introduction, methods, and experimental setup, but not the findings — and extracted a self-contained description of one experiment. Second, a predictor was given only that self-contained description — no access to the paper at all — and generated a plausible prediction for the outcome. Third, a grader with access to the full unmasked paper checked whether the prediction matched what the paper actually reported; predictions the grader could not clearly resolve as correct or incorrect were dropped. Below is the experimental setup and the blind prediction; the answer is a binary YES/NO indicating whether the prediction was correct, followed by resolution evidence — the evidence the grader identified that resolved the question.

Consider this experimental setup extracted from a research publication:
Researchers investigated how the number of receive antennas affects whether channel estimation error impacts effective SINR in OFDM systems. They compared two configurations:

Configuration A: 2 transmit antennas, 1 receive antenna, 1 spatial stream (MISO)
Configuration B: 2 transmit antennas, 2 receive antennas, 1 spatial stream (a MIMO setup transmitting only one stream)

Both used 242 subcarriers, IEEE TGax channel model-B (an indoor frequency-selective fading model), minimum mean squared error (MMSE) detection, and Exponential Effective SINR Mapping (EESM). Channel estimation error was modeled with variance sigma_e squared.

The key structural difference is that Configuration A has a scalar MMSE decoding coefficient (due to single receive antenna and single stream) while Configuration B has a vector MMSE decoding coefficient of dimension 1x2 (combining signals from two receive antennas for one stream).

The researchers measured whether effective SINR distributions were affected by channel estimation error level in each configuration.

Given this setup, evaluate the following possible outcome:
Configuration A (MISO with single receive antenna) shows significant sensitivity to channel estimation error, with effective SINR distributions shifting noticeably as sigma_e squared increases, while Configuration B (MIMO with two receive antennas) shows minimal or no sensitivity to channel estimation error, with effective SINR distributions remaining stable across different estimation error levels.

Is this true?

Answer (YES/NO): NO